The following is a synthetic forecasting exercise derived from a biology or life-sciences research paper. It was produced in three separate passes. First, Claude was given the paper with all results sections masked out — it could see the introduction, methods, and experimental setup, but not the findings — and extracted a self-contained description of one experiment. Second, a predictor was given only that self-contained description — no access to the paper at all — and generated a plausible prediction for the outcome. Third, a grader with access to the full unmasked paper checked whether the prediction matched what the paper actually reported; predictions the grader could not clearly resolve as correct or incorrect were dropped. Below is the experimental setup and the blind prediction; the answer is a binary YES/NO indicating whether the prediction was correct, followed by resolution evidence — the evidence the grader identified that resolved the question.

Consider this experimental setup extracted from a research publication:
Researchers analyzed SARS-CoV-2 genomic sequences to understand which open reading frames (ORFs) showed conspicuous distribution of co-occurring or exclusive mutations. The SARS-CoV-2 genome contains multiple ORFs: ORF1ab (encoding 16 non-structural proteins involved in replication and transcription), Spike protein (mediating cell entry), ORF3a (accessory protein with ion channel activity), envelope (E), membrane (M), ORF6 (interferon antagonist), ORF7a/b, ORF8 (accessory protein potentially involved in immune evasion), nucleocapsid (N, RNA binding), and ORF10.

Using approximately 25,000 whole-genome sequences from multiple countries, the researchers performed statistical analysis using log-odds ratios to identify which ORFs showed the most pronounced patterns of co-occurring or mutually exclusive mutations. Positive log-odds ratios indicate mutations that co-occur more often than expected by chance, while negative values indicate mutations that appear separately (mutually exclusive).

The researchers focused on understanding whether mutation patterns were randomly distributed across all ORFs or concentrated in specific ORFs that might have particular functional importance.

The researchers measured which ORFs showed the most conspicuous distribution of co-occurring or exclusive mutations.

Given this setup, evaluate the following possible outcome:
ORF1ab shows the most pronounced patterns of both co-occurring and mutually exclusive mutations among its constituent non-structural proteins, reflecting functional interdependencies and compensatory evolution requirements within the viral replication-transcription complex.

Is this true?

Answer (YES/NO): NO